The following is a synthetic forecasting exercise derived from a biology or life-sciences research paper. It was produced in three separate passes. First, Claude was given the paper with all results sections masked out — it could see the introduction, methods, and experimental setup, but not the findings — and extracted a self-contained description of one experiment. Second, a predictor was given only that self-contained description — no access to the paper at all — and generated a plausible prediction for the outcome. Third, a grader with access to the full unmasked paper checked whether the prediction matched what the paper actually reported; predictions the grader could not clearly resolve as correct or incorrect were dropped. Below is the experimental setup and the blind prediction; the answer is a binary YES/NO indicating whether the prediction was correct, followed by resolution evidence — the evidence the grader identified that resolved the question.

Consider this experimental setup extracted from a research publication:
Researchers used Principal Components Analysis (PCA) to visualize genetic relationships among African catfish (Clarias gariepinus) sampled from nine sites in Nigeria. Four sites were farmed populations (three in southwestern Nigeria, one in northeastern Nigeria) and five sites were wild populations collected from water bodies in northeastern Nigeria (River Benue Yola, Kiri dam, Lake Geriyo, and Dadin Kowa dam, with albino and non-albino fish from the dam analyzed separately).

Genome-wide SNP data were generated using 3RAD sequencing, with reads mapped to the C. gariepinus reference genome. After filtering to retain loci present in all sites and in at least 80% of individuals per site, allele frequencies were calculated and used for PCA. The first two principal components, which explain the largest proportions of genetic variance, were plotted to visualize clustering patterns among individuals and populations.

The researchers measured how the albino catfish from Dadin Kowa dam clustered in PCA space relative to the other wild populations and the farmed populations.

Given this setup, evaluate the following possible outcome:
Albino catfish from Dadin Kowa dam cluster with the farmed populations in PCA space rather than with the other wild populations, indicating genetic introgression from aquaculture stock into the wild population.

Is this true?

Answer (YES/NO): NO